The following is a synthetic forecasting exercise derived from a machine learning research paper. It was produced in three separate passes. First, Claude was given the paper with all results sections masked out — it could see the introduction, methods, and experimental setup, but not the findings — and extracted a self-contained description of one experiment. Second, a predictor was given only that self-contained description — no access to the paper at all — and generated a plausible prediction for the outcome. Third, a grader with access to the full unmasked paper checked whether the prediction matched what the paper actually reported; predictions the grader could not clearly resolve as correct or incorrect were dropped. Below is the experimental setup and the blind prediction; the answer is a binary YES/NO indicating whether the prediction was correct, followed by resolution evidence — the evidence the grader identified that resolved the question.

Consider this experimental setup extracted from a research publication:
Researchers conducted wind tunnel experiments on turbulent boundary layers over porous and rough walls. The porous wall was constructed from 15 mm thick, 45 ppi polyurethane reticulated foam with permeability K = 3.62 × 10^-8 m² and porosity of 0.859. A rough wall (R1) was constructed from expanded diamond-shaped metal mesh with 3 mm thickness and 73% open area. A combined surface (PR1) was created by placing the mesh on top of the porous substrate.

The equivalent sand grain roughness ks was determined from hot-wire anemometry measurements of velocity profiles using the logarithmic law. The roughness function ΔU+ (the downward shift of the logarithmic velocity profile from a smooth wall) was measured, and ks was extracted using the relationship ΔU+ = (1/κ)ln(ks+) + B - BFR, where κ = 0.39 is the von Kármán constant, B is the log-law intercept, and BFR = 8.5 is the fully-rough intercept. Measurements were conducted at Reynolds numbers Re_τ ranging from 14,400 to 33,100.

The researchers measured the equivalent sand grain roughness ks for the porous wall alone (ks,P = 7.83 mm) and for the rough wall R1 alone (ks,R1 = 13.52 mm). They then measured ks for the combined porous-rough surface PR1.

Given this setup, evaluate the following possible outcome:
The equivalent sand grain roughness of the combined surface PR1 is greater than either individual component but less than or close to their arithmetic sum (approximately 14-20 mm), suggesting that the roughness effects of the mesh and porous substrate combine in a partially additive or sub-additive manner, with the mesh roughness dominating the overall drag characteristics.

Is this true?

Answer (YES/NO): YES